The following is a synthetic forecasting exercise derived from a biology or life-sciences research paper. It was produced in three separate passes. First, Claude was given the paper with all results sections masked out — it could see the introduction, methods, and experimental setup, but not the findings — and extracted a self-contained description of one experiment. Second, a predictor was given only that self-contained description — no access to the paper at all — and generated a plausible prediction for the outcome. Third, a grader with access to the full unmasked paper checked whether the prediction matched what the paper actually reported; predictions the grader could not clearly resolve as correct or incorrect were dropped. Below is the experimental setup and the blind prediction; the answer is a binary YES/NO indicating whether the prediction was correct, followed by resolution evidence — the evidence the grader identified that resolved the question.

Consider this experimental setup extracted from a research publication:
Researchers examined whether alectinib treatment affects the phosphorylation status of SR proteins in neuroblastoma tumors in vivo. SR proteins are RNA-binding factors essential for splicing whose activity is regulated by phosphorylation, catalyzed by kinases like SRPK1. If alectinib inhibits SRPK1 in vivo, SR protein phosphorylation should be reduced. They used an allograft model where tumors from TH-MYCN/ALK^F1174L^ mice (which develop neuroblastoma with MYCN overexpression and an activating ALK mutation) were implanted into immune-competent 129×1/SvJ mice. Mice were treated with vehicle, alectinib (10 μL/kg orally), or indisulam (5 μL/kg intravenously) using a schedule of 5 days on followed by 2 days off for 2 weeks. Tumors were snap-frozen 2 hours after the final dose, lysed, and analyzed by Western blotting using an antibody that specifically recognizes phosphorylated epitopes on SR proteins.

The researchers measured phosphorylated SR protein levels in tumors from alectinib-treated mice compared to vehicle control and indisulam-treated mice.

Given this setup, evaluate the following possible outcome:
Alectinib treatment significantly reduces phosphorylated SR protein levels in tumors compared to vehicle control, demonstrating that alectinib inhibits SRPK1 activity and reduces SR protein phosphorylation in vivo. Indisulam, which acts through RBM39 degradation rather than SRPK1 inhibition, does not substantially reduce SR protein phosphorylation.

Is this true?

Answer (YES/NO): YES